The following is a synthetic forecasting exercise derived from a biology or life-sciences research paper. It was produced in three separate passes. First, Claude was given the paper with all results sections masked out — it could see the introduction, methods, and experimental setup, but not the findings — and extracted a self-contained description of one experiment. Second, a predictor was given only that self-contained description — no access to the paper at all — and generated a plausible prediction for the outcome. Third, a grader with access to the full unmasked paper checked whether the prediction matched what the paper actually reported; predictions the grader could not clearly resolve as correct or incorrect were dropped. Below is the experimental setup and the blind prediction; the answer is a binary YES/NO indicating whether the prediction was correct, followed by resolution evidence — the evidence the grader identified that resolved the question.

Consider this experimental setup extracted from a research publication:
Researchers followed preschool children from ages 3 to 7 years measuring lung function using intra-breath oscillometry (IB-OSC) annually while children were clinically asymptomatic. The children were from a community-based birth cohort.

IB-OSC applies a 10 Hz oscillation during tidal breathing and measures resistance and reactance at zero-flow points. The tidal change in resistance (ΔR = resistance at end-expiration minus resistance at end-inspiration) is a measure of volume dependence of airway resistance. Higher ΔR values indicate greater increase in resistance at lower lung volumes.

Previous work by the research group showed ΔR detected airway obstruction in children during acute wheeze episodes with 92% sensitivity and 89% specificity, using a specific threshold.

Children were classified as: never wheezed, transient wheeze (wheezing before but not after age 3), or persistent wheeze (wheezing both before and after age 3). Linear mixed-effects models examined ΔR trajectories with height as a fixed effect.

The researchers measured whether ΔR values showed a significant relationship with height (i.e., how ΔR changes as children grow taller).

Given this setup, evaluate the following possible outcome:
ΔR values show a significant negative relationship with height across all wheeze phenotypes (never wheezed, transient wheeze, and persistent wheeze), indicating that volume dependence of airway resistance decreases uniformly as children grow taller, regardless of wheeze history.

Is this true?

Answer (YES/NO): NO